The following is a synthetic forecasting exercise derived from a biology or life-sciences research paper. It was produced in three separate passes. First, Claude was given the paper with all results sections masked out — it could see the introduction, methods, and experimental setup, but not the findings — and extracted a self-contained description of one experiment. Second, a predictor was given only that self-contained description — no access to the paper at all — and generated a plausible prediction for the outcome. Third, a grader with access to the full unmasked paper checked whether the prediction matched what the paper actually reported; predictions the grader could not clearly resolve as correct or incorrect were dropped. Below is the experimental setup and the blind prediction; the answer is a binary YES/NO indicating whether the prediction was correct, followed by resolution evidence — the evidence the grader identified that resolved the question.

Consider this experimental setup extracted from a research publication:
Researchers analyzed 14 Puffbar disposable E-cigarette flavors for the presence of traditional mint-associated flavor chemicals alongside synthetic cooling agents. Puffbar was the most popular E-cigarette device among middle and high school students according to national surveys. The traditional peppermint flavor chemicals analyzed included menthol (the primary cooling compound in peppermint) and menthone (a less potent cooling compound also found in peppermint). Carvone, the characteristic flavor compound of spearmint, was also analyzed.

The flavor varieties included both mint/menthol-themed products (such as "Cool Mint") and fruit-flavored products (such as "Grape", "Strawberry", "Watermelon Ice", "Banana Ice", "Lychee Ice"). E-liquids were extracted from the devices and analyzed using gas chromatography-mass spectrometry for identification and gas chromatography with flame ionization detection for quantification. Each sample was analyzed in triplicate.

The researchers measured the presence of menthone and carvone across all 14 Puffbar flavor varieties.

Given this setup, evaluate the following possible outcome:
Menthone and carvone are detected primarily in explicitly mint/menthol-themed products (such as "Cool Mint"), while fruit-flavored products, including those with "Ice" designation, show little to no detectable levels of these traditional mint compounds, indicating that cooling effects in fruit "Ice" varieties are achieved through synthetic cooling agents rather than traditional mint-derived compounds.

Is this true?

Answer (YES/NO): NO